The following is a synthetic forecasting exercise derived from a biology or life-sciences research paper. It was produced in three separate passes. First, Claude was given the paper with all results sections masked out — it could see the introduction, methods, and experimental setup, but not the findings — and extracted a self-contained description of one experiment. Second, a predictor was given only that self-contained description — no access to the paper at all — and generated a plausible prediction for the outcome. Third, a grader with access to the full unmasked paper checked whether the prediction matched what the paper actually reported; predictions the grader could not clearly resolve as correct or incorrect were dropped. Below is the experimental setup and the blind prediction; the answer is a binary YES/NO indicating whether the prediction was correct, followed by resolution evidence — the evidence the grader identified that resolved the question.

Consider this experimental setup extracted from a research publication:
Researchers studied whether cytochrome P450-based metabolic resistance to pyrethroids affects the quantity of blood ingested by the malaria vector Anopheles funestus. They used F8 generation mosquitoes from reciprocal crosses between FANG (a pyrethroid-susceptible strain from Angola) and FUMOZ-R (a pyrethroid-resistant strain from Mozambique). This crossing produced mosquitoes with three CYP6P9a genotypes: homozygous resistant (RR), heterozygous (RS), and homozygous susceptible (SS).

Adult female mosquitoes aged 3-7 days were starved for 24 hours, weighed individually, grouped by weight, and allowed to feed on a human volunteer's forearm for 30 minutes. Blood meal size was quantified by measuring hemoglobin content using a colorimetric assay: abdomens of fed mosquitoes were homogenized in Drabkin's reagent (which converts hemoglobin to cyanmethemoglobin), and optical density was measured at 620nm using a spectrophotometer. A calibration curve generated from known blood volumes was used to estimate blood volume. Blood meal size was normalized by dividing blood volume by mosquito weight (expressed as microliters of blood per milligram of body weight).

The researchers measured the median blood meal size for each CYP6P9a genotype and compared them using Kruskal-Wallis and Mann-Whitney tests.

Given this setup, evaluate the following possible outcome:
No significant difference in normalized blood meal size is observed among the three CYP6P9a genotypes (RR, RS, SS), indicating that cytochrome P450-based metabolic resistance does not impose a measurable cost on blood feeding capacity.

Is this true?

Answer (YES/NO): NO